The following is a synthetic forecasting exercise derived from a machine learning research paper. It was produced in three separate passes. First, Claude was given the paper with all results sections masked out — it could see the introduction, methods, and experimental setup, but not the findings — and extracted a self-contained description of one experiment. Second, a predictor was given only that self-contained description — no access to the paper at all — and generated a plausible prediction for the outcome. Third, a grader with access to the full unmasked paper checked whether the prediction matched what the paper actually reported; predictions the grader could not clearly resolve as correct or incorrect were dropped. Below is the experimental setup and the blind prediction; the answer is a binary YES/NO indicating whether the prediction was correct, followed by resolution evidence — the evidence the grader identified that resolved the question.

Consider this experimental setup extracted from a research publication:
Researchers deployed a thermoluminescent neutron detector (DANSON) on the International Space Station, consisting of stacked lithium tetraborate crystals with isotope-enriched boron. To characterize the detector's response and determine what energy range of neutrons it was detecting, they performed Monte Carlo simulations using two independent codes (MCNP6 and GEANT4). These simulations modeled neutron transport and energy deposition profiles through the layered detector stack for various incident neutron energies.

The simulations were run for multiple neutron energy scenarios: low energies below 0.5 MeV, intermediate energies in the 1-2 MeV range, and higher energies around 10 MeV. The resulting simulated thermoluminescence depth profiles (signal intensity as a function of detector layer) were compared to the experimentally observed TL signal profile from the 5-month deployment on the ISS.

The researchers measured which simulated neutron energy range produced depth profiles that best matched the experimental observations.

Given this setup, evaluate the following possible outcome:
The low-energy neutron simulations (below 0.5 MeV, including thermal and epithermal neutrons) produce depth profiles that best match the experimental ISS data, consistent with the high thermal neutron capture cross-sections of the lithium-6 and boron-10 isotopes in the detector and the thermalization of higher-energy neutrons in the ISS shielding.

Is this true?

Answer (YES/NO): NO